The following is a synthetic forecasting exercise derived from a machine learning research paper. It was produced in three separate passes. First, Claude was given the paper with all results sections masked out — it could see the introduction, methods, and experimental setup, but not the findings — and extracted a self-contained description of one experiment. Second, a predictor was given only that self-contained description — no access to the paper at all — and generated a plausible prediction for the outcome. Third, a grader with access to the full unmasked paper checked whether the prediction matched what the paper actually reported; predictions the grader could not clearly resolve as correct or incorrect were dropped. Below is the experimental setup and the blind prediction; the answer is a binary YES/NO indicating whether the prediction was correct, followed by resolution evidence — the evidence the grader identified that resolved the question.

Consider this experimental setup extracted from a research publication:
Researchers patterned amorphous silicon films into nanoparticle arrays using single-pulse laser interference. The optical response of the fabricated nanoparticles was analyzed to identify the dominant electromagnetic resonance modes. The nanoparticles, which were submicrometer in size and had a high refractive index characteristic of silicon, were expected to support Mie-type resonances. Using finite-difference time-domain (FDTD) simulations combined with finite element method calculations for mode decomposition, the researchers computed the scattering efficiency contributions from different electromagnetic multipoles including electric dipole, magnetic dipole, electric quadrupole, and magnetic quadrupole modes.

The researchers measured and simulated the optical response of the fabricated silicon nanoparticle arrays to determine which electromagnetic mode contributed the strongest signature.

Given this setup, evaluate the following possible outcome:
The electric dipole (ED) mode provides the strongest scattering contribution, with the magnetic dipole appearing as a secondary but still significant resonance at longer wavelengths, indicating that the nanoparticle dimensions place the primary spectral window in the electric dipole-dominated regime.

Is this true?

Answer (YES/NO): NO